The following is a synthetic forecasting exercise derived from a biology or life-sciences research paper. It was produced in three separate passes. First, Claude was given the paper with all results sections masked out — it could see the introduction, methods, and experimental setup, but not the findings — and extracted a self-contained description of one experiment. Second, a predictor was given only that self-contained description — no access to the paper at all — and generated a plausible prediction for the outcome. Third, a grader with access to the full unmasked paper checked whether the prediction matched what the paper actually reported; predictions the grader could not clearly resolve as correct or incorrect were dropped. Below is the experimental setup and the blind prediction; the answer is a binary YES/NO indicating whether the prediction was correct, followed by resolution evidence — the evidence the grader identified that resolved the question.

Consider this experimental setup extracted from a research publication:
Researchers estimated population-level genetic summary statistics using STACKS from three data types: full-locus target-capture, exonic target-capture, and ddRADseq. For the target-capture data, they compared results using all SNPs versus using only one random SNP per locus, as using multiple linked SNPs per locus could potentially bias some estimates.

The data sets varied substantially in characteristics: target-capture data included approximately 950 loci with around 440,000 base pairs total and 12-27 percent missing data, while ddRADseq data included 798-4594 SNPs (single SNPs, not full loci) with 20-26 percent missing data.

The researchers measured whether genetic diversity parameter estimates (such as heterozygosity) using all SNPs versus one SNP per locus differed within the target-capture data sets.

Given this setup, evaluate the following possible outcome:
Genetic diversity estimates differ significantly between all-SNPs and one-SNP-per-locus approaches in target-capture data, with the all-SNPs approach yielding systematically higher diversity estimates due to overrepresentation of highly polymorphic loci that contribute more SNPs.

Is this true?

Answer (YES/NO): NO